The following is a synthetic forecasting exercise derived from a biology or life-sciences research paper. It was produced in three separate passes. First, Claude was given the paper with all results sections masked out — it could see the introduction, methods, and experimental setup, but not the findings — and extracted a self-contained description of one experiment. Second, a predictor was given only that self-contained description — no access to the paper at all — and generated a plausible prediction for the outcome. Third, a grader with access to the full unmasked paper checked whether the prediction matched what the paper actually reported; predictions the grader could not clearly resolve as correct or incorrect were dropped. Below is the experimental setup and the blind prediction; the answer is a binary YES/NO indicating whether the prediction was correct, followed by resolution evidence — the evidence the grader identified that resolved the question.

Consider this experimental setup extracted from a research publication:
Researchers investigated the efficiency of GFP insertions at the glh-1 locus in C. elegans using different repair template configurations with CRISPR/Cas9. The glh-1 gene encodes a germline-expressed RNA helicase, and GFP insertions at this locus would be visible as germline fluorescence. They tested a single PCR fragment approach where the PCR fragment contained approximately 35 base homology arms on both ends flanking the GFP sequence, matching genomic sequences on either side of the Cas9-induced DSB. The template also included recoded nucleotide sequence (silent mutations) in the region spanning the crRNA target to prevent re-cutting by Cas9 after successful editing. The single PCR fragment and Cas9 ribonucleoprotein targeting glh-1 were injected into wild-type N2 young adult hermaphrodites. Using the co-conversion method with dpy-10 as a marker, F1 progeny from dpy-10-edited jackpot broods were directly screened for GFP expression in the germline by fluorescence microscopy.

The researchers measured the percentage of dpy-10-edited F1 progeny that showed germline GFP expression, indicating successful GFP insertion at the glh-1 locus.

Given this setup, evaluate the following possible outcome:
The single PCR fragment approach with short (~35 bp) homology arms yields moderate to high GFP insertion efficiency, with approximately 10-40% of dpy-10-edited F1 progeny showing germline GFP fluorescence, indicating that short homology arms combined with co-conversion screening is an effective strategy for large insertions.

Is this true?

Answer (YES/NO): NO